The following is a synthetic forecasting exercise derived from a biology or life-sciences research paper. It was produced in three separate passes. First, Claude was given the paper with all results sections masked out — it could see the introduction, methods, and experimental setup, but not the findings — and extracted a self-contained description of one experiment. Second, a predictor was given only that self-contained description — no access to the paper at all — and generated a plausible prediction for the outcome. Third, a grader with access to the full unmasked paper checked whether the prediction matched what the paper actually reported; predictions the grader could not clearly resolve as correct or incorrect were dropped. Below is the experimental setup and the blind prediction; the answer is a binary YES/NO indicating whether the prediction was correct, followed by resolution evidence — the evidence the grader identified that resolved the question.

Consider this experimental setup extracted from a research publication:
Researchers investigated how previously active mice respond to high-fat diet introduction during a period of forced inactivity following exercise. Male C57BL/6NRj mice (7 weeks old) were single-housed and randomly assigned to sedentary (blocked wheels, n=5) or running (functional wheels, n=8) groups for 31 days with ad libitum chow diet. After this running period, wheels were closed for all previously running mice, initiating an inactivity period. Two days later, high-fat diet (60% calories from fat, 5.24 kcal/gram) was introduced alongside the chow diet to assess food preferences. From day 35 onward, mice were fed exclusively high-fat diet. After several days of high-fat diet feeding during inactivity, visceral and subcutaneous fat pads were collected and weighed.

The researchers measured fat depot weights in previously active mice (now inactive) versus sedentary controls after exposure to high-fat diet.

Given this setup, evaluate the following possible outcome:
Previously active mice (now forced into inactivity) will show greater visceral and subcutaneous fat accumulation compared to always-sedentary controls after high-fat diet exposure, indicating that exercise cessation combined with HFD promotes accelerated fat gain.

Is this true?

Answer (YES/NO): NO